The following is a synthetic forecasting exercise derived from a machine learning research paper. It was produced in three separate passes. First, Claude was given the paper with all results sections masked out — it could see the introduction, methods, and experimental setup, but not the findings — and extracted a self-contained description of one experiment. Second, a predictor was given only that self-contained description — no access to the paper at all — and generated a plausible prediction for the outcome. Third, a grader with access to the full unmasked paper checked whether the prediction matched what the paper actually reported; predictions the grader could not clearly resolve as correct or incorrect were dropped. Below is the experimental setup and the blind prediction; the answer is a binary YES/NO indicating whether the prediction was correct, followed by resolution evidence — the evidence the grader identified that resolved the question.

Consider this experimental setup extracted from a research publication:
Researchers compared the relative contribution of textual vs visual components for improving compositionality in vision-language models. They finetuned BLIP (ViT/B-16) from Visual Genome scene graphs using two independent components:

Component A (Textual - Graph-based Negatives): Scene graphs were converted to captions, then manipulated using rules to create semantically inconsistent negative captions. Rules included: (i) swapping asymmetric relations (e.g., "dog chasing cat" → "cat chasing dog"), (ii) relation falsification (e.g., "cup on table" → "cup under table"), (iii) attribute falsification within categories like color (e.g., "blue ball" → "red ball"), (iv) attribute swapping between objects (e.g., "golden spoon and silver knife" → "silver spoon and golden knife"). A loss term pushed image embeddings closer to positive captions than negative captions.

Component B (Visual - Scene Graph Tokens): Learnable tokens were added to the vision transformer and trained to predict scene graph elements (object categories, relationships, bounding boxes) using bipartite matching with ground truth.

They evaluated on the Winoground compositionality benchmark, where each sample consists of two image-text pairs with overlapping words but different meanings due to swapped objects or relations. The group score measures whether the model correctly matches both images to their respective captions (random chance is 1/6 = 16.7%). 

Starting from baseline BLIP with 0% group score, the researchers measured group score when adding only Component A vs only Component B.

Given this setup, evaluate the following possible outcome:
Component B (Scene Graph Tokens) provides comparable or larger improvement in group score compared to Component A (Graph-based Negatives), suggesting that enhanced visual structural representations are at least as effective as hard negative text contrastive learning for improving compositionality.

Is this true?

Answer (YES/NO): YES